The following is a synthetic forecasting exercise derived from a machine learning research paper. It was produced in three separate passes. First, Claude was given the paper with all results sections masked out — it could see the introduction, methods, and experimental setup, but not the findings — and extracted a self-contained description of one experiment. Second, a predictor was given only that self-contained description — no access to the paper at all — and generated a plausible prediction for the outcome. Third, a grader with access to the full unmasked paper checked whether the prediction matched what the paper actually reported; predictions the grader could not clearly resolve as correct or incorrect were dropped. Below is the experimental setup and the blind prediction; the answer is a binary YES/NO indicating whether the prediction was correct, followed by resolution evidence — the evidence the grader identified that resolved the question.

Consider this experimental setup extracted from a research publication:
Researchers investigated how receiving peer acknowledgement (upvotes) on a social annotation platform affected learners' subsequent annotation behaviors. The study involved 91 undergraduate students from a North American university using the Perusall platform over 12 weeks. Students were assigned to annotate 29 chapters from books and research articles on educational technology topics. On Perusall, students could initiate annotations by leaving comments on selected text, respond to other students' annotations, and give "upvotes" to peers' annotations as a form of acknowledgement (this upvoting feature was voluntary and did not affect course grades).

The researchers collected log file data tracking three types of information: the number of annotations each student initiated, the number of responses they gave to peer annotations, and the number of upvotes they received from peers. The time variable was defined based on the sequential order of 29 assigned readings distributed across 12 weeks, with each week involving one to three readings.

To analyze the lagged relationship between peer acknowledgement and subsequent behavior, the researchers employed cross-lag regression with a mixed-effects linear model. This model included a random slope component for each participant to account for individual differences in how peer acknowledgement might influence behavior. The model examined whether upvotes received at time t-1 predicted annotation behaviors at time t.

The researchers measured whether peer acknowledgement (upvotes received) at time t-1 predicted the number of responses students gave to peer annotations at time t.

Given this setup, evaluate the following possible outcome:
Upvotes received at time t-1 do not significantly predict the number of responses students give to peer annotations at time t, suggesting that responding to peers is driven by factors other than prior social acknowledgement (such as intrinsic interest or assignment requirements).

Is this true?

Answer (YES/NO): NO